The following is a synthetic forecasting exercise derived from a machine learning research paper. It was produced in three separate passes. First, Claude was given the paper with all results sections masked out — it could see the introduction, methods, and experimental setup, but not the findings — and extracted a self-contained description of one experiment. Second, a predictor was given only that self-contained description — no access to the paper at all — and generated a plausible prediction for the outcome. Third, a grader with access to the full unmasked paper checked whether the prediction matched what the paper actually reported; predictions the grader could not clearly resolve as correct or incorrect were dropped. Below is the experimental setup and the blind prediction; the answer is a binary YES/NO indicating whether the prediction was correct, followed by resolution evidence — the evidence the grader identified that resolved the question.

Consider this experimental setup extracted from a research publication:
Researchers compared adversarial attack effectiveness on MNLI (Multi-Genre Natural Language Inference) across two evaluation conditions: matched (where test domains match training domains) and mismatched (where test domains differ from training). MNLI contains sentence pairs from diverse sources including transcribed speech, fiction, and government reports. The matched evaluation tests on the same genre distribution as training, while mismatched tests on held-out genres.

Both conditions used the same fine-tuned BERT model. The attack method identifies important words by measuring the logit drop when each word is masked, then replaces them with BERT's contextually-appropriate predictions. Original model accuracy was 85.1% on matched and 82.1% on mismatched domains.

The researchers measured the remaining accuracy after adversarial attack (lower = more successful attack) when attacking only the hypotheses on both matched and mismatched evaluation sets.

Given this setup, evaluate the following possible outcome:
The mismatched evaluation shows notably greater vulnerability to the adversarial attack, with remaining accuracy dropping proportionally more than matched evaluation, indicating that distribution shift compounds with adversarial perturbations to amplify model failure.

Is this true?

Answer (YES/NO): NO